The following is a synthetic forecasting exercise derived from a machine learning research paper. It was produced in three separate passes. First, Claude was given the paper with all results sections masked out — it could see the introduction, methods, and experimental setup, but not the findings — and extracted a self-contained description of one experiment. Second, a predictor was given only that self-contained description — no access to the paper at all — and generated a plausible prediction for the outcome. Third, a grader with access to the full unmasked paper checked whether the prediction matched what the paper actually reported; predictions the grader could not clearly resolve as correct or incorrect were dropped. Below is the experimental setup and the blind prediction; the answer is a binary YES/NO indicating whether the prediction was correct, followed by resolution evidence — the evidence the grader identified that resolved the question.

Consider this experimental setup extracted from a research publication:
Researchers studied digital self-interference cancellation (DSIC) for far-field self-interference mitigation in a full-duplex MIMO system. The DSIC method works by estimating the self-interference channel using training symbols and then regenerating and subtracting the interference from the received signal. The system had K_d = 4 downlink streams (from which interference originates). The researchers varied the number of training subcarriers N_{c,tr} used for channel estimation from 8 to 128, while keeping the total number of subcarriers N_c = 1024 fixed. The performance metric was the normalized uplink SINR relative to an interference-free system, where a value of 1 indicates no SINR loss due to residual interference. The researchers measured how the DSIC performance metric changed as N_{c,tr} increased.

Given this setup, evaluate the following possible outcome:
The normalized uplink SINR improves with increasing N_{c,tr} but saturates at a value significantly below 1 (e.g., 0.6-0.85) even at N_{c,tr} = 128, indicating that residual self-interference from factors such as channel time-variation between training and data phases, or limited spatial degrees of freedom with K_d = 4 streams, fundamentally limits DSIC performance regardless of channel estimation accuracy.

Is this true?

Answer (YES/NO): NO